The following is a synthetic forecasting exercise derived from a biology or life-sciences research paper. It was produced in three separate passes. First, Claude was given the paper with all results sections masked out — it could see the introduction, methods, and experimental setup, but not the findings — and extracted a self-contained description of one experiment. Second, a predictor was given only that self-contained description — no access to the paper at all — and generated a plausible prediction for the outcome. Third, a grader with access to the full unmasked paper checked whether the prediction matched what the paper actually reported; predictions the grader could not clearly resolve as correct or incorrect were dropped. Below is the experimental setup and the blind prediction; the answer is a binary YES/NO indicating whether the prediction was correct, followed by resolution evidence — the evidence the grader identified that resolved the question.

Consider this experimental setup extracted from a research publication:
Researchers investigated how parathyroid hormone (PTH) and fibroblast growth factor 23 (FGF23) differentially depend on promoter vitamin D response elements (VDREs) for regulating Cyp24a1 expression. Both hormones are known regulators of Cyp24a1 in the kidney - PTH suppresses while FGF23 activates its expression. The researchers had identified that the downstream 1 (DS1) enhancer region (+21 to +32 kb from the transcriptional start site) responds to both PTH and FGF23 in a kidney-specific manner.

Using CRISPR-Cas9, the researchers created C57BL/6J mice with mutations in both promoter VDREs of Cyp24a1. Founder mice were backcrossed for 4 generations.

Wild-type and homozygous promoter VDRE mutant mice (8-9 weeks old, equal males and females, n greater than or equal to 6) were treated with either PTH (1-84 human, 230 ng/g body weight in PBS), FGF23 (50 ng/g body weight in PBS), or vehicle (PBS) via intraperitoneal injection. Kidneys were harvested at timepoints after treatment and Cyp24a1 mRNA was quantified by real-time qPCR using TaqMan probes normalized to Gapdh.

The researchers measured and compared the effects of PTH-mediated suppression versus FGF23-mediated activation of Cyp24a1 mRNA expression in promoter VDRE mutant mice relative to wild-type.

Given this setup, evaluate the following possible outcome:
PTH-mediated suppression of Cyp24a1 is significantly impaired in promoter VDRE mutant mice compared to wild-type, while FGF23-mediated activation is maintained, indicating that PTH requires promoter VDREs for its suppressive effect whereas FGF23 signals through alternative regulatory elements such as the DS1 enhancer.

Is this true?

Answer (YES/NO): NO